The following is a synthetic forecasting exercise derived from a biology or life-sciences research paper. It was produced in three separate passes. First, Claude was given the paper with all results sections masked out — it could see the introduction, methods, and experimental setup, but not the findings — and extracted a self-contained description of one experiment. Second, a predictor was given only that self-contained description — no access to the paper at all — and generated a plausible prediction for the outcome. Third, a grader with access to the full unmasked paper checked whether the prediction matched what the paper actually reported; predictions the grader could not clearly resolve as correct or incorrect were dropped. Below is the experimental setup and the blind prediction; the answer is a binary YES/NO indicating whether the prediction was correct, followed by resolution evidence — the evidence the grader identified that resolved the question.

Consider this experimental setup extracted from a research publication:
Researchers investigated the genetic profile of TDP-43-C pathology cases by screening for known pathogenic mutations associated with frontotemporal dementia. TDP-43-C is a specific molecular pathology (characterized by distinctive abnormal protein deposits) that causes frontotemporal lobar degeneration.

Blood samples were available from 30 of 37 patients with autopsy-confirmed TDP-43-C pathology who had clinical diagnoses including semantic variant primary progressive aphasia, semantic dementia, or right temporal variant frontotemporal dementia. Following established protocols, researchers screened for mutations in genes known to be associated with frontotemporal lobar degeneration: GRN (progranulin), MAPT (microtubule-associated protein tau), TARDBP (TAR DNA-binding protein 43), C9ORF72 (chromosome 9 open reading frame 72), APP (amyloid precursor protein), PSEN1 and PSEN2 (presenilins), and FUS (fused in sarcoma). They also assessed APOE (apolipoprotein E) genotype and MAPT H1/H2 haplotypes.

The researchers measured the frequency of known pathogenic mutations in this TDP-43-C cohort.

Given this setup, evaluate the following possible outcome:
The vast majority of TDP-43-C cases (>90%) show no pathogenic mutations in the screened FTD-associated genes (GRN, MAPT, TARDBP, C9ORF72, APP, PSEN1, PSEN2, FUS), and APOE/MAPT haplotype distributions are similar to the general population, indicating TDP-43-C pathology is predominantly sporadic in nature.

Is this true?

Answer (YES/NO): YES